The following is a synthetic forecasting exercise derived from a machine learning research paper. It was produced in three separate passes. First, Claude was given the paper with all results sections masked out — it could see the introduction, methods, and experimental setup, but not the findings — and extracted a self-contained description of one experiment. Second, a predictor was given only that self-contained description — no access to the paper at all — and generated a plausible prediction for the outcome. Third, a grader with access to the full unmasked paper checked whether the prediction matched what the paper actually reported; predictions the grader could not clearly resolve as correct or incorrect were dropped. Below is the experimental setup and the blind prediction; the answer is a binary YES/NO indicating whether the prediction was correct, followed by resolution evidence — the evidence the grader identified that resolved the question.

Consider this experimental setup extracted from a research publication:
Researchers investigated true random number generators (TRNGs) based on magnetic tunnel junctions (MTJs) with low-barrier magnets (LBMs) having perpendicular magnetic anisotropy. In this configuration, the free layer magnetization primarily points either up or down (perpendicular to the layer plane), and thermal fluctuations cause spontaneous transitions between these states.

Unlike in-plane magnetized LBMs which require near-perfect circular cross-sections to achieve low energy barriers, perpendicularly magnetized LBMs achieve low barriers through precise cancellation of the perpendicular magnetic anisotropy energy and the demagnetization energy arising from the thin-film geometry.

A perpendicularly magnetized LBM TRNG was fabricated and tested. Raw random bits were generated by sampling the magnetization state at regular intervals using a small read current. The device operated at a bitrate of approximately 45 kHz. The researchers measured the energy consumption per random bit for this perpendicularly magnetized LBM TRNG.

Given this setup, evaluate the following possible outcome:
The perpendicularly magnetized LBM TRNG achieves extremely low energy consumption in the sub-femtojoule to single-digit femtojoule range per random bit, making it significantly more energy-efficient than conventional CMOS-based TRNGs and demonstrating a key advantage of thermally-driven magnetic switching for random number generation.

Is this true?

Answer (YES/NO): NO